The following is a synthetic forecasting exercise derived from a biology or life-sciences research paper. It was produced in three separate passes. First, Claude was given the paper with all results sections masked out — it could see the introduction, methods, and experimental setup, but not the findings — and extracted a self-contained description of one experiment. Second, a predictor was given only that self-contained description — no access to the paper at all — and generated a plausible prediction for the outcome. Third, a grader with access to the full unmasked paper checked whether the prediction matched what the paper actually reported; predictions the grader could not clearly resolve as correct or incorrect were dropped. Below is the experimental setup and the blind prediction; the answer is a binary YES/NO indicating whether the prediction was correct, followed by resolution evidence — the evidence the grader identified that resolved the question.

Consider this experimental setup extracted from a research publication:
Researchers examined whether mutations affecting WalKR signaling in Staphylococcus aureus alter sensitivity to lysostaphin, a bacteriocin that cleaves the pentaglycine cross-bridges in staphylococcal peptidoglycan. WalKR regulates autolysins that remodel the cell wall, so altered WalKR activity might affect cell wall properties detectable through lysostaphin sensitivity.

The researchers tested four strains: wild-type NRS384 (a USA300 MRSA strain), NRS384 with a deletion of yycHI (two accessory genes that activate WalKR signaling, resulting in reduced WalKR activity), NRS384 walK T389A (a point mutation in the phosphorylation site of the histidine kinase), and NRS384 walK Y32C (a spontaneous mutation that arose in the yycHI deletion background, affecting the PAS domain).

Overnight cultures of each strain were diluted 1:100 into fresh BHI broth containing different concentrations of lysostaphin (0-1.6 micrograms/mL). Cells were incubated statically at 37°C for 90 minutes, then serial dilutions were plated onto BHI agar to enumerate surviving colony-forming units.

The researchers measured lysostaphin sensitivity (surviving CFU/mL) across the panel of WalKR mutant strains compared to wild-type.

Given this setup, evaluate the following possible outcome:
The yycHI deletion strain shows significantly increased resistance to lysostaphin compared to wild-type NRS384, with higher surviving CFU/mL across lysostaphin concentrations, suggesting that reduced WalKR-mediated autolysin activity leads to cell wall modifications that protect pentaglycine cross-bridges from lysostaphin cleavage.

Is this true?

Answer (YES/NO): YES